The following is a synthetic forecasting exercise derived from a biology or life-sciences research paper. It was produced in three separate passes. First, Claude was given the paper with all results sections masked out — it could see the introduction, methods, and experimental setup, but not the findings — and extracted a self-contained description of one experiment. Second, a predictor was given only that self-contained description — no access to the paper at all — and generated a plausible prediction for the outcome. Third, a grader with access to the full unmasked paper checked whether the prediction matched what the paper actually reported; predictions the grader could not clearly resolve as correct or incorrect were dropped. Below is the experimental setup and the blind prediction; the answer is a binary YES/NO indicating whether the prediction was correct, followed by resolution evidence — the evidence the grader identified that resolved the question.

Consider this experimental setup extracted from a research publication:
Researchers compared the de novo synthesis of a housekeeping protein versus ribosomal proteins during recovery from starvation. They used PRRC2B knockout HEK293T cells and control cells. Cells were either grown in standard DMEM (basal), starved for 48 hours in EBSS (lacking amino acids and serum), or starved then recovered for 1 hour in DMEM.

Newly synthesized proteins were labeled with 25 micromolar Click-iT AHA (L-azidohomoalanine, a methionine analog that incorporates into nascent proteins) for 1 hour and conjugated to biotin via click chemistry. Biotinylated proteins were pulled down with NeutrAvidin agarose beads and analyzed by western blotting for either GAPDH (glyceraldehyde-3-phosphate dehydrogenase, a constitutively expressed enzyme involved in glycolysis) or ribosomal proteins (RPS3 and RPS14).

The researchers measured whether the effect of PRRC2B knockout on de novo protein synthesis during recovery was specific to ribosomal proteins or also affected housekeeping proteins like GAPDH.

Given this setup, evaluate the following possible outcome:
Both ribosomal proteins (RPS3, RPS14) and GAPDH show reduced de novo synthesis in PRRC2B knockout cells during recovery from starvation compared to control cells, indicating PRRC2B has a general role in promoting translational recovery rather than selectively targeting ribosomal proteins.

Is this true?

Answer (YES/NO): NO